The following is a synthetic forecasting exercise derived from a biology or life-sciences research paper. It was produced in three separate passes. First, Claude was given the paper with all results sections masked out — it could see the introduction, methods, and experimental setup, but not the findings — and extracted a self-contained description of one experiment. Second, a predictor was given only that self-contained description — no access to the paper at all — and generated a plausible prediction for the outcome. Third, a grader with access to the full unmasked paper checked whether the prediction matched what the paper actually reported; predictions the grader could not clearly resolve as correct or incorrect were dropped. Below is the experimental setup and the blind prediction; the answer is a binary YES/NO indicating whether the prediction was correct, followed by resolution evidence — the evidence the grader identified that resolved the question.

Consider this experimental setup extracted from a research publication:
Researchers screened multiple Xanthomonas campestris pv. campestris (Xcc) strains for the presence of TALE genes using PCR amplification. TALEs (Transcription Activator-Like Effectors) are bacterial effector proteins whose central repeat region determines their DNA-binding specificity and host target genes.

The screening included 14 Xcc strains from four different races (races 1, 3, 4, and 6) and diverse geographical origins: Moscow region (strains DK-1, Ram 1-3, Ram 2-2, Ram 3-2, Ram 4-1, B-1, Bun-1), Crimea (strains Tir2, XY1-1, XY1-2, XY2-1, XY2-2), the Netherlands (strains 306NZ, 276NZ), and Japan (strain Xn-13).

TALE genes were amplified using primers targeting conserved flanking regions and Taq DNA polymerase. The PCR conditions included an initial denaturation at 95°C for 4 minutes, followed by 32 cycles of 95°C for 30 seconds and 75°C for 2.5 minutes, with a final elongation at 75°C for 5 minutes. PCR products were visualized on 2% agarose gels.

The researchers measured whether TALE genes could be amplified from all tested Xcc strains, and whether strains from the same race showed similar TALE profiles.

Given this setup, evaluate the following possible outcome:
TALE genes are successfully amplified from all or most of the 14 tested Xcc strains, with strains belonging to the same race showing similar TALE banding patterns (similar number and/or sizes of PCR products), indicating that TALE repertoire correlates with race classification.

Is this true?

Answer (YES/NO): NO